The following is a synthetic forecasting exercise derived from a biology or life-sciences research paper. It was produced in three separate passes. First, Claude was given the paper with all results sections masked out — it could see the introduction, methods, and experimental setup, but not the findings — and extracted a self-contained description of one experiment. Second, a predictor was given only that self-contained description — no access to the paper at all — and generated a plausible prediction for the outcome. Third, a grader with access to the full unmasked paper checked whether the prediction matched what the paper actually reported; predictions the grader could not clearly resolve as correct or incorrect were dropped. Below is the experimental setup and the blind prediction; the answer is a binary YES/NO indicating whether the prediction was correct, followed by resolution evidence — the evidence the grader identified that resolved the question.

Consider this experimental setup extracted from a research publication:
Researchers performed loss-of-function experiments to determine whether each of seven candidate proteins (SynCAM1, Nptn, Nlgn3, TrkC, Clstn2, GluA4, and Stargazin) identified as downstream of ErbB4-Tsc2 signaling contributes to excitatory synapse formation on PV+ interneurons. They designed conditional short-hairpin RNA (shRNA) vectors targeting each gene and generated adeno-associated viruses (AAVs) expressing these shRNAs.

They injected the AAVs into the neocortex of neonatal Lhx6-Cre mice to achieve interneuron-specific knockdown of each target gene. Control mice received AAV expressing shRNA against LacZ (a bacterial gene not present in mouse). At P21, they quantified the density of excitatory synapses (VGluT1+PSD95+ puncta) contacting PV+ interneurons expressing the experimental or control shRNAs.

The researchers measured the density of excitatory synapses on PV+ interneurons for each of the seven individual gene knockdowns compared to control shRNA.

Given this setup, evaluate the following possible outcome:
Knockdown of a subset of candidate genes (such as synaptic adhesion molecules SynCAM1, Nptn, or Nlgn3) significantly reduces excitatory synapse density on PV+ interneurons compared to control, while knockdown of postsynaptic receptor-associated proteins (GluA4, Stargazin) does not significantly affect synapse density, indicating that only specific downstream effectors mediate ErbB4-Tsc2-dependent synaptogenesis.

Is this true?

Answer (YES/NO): NO